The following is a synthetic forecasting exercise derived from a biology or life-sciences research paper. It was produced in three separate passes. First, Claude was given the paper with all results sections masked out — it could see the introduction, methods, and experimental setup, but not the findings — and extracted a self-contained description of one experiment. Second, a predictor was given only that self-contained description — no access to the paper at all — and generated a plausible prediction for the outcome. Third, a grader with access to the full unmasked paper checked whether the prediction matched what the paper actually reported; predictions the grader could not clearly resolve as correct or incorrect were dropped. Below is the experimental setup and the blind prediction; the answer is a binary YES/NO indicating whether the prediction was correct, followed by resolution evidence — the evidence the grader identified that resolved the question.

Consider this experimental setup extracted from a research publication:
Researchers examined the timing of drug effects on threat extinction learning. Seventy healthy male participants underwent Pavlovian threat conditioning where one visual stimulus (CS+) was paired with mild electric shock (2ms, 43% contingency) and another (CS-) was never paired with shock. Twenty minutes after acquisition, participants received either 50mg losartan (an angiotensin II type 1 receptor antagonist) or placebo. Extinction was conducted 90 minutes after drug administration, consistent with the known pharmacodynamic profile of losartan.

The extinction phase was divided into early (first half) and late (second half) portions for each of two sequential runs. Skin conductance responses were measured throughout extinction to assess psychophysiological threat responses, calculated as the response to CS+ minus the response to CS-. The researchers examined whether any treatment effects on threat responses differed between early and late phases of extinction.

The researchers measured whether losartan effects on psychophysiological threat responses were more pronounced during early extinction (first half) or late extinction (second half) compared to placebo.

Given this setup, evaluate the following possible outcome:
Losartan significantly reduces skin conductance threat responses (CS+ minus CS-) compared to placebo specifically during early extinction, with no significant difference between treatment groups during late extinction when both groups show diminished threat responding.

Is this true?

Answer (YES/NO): YES